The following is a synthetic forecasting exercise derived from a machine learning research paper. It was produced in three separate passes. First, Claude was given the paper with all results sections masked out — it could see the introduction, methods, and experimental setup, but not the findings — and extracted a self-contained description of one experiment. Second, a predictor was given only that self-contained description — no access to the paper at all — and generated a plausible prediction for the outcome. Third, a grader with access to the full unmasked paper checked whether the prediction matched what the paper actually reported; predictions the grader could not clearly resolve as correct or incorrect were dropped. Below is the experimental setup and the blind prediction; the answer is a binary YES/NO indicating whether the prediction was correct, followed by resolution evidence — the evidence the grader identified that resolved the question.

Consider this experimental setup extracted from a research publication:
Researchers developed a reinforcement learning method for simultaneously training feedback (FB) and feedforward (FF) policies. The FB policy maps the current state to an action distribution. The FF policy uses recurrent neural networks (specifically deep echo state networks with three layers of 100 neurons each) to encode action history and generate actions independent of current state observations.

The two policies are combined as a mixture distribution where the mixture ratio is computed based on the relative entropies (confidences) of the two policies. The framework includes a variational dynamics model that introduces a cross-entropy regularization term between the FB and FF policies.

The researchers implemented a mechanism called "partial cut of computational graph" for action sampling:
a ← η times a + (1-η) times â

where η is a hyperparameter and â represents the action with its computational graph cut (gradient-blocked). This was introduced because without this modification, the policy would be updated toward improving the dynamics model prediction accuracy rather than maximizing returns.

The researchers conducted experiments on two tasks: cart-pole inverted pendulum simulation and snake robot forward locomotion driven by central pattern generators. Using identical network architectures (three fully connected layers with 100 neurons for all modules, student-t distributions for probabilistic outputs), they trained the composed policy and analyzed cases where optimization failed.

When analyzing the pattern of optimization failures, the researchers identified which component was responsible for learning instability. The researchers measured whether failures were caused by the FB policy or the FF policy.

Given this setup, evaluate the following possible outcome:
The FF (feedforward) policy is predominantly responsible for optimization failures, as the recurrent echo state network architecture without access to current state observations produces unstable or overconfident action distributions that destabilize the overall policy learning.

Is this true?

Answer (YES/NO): NO